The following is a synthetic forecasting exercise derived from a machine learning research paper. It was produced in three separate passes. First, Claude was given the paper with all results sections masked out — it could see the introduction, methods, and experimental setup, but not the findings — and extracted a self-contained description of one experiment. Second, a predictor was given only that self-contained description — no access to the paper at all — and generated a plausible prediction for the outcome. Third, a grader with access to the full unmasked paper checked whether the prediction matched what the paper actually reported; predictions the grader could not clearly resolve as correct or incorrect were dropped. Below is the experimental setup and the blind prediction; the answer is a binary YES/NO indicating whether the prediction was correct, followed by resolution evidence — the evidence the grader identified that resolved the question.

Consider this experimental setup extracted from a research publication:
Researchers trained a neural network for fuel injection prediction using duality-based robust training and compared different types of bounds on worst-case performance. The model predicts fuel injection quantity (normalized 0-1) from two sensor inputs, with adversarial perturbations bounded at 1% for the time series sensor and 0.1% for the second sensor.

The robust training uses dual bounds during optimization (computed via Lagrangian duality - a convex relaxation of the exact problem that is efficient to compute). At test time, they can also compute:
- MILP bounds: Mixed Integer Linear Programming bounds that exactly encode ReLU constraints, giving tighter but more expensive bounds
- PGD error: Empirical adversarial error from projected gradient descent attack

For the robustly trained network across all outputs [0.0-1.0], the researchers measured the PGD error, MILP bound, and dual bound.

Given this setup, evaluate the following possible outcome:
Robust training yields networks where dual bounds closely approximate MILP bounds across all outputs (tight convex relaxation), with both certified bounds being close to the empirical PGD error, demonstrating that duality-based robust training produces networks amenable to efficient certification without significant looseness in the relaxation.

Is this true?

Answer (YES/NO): YES